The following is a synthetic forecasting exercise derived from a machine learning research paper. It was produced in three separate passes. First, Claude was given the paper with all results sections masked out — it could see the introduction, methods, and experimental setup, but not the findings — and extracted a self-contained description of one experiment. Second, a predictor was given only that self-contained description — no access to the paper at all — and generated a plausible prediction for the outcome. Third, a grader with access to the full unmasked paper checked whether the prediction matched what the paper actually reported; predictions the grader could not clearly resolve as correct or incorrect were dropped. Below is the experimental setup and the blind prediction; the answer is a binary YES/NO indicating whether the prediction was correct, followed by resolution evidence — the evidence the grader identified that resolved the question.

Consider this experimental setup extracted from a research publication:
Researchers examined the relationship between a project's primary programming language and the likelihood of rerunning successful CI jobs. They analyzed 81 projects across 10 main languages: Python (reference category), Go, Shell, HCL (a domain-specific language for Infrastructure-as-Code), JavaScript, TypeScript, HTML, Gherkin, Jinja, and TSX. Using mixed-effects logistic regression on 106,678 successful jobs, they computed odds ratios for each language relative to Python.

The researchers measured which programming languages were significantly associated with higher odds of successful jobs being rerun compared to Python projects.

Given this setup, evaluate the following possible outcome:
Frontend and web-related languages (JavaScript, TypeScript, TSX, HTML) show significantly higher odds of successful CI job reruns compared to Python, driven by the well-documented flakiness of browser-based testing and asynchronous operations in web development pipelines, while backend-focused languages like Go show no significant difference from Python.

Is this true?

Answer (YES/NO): NO